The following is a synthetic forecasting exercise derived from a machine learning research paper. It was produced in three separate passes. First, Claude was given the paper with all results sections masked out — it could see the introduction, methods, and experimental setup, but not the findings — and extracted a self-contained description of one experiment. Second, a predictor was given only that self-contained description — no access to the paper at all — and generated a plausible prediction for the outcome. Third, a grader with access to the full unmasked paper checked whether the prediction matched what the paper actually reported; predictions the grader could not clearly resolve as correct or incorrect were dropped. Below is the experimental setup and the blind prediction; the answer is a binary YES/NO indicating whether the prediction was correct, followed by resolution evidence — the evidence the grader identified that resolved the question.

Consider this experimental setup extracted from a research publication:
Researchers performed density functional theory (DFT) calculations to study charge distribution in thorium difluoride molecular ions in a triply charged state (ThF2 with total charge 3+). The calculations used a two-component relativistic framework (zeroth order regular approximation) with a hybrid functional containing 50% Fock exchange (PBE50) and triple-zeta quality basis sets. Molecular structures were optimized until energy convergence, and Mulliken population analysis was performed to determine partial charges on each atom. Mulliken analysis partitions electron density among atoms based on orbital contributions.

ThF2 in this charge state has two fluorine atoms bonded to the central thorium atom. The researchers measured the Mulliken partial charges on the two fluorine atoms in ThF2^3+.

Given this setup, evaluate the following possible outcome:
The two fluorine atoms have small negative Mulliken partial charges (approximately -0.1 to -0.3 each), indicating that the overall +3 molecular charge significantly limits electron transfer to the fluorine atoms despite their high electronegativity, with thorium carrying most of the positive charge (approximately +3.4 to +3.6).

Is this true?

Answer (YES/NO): NO